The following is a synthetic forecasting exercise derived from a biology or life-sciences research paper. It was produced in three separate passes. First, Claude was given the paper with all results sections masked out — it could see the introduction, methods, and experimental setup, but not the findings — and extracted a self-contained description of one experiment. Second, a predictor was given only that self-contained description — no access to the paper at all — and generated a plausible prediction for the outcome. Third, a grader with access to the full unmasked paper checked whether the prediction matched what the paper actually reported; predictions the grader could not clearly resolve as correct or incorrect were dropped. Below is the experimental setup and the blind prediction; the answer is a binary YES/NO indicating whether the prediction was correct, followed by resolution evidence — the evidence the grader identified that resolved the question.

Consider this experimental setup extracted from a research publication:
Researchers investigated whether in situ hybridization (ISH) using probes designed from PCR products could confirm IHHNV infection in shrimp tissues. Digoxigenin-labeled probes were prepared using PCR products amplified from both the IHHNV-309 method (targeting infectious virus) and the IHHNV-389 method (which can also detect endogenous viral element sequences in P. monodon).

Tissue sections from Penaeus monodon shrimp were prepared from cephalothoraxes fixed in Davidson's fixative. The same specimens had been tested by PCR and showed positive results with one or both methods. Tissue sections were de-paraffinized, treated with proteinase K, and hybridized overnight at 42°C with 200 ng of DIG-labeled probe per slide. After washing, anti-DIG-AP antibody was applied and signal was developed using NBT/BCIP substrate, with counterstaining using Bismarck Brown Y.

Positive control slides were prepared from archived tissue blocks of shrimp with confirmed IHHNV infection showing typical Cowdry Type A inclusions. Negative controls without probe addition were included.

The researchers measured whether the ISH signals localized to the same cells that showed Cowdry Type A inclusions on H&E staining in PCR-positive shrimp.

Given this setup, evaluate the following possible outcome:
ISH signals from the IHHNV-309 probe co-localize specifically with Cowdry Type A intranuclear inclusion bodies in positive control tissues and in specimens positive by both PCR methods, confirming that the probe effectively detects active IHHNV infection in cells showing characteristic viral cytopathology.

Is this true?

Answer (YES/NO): NO